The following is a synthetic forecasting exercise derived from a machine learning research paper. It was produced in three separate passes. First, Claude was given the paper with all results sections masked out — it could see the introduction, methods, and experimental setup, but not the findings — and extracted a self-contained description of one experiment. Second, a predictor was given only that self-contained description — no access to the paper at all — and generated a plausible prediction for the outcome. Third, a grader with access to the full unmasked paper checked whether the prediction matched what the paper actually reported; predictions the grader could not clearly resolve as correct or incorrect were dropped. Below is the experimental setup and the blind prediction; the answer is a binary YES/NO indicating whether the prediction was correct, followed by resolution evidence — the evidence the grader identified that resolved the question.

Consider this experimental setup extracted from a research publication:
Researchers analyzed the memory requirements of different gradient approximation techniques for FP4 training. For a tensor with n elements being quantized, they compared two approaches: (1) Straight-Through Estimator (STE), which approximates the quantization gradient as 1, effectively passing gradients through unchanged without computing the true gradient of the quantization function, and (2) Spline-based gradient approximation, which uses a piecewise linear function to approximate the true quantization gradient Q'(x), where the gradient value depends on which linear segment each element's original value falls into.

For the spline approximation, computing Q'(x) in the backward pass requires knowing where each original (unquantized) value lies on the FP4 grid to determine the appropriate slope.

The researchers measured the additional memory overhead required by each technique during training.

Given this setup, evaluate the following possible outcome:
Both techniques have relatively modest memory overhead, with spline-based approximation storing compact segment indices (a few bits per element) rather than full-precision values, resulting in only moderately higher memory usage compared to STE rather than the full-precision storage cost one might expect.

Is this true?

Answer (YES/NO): NO